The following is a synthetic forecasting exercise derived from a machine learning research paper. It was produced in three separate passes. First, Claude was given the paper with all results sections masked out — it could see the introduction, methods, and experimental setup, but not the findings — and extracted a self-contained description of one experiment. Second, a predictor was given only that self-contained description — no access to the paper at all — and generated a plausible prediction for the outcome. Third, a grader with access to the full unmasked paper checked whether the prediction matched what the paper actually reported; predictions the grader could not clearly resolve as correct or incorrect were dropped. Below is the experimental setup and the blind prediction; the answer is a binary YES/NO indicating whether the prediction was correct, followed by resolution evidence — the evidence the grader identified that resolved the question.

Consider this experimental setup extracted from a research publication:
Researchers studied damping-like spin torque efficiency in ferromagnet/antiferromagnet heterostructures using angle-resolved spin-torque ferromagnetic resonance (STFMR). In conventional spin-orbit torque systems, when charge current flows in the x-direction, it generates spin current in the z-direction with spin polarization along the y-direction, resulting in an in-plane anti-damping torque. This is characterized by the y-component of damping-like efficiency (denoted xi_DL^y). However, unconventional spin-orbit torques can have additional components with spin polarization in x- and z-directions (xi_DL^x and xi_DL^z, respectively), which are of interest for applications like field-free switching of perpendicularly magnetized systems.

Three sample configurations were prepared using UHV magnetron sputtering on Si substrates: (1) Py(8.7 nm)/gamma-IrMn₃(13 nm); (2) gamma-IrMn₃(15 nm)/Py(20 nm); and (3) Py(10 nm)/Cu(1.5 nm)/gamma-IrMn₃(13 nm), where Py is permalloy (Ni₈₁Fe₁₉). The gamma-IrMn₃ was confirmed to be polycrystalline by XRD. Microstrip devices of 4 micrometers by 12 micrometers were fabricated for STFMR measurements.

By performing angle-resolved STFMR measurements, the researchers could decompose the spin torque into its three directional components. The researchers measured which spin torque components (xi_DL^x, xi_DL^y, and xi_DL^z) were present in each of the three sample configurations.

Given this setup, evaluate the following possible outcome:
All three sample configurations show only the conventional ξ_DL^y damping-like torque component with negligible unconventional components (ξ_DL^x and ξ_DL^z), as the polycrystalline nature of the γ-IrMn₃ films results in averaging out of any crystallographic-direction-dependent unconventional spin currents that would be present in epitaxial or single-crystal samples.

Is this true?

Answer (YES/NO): NO